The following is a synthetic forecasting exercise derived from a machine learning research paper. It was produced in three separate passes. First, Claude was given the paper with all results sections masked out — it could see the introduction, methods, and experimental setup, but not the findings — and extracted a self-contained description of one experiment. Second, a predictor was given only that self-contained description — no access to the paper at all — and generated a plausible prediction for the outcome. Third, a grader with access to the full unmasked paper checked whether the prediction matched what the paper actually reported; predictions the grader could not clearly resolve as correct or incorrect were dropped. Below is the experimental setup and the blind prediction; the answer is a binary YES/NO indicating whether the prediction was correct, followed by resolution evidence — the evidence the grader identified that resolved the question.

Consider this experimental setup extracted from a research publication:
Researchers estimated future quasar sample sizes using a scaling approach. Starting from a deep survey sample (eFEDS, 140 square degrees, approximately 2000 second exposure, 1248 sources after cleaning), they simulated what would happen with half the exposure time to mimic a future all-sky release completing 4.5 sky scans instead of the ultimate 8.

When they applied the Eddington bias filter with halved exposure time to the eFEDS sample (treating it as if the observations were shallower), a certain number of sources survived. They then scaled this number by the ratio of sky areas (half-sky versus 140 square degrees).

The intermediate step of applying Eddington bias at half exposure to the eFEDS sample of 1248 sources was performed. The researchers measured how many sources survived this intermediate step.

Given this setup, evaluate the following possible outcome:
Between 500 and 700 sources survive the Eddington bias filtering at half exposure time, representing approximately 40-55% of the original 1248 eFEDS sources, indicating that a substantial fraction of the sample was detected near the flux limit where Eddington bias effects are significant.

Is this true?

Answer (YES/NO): YES